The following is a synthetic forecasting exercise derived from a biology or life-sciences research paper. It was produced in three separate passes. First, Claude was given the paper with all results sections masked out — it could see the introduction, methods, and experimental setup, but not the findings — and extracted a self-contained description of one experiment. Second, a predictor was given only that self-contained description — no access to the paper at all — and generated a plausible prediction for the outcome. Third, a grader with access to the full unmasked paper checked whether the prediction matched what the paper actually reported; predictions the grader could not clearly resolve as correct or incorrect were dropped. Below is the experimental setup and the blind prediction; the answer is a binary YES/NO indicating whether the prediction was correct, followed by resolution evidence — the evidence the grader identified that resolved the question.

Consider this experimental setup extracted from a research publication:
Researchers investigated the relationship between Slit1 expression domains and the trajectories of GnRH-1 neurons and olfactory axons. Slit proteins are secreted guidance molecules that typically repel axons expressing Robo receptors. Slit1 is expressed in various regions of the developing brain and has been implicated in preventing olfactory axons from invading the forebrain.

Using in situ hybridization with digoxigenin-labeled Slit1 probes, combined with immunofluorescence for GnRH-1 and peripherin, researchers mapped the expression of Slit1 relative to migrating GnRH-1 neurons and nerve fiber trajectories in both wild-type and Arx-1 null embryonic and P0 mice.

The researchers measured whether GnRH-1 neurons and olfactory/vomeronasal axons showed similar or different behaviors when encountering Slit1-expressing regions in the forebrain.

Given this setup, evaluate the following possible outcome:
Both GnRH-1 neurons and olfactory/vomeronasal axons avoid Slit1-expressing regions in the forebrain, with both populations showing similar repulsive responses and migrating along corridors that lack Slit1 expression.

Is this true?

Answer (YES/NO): NO